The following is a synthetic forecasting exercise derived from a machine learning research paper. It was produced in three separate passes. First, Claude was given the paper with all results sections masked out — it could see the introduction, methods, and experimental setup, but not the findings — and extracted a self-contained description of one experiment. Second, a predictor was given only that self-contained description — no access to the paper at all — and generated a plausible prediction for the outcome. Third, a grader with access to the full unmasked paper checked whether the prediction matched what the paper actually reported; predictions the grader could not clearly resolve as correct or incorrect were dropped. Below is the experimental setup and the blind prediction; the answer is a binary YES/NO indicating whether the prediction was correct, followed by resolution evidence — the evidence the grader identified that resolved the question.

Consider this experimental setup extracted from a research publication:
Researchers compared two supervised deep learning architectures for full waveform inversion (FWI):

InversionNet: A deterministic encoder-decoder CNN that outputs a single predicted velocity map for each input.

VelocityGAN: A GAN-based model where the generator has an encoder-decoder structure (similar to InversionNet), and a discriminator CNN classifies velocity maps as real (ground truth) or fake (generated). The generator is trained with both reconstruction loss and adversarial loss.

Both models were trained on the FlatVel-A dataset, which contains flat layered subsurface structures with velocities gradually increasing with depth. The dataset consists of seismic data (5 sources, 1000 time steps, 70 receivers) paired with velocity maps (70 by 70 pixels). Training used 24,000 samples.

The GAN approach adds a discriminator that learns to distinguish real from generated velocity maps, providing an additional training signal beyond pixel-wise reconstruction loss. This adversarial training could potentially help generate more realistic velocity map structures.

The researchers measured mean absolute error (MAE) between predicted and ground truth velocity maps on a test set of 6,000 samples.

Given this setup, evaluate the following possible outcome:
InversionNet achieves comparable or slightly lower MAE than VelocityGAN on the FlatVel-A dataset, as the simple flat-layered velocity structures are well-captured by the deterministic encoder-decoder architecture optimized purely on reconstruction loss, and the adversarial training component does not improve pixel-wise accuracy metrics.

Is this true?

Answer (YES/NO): YES